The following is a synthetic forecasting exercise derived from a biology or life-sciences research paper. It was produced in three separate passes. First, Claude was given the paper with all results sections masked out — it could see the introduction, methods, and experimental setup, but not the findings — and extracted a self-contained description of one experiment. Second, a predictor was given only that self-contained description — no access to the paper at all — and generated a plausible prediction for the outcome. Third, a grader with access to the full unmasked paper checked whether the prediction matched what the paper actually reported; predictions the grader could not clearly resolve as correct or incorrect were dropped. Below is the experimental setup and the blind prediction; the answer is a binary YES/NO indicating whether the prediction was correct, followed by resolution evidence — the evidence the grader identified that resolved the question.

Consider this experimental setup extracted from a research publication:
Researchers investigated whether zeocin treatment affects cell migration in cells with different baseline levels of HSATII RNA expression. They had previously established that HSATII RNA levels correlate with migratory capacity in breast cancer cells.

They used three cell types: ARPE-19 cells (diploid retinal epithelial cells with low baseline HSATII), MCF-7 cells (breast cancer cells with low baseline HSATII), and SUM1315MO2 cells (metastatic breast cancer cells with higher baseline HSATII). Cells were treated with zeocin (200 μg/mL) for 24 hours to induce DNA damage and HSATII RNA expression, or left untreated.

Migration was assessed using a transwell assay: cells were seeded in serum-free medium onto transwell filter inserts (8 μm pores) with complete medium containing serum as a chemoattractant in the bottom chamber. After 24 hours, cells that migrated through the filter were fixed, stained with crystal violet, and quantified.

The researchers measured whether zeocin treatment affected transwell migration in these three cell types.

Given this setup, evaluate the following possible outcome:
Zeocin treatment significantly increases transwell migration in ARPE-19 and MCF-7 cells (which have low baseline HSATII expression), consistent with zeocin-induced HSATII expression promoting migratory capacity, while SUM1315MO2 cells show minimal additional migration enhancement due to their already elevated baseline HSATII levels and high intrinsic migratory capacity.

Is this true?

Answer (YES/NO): YES